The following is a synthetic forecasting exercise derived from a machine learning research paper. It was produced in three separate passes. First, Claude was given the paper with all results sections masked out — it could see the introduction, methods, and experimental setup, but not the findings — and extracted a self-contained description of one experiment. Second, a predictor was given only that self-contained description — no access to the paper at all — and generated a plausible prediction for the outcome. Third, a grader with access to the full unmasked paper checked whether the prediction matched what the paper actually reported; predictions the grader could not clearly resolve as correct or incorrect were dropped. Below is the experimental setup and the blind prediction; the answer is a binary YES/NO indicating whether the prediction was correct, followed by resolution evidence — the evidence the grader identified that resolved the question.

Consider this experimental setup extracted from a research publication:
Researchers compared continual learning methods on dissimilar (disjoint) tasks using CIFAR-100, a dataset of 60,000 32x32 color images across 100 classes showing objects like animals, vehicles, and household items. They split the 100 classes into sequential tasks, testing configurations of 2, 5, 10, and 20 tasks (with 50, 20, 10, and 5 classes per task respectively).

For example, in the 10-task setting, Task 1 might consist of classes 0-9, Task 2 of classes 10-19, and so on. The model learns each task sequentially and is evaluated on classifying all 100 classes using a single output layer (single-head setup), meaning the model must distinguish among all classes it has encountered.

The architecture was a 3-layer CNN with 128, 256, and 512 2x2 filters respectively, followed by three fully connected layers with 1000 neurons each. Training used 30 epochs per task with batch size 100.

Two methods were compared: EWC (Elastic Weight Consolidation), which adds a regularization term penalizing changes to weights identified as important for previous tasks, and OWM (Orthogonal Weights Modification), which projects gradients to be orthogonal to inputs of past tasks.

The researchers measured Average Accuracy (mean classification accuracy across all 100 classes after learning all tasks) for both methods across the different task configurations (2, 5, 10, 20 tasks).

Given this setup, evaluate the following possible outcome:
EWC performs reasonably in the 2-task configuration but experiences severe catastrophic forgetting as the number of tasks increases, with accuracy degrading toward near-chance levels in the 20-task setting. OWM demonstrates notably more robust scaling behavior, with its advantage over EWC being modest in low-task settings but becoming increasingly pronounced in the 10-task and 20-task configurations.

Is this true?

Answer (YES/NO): NO